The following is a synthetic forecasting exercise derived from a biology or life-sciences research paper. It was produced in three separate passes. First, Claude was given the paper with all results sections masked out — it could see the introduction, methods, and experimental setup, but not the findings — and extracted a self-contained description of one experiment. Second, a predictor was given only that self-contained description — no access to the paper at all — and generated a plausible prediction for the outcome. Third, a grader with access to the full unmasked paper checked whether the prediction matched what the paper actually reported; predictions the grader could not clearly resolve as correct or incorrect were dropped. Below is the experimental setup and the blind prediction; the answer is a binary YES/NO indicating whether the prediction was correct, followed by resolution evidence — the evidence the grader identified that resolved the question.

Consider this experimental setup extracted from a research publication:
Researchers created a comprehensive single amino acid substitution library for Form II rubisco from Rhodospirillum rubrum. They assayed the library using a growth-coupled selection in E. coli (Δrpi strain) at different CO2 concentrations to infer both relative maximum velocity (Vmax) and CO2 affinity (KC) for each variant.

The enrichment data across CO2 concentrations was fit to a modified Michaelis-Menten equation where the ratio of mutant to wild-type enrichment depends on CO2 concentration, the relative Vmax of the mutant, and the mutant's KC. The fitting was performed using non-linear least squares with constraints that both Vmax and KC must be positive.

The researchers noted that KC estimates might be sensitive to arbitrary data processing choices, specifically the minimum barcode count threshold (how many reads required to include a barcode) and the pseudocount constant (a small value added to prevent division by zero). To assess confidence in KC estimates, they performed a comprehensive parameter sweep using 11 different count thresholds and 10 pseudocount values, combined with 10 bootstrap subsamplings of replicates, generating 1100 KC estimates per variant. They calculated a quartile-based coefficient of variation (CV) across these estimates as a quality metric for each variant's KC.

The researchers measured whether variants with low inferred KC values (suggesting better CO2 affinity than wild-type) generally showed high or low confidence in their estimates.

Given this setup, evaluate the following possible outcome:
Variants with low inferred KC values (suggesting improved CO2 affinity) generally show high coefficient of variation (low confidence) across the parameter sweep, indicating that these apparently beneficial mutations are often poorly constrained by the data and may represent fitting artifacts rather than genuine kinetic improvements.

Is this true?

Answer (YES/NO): NO